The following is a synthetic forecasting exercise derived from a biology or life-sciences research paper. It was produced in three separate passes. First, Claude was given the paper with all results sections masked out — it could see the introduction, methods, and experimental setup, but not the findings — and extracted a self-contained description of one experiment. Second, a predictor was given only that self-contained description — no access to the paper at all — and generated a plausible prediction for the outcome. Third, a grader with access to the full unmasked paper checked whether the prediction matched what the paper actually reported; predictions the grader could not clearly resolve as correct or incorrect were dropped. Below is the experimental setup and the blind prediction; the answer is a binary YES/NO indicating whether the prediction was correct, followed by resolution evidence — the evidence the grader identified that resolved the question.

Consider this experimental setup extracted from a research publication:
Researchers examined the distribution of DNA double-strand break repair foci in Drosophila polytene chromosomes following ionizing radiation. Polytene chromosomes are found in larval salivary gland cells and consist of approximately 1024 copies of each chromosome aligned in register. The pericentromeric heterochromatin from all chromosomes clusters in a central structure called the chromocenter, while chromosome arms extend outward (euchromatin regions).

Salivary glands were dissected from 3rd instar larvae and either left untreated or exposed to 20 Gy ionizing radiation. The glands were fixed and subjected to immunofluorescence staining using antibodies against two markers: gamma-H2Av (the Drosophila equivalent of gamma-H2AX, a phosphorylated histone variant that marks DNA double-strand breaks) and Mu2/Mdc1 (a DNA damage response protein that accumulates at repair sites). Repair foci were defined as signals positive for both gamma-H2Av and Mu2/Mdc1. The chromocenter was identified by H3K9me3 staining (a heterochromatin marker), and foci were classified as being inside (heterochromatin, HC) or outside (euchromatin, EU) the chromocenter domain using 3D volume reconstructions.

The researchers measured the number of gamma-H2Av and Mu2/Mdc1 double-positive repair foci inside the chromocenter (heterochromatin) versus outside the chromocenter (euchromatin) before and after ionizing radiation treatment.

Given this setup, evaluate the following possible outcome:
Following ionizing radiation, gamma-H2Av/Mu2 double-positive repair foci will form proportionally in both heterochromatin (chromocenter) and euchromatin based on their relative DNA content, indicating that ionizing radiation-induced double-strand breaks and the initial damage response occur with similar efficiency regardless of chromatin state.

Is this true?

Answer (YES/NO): NO